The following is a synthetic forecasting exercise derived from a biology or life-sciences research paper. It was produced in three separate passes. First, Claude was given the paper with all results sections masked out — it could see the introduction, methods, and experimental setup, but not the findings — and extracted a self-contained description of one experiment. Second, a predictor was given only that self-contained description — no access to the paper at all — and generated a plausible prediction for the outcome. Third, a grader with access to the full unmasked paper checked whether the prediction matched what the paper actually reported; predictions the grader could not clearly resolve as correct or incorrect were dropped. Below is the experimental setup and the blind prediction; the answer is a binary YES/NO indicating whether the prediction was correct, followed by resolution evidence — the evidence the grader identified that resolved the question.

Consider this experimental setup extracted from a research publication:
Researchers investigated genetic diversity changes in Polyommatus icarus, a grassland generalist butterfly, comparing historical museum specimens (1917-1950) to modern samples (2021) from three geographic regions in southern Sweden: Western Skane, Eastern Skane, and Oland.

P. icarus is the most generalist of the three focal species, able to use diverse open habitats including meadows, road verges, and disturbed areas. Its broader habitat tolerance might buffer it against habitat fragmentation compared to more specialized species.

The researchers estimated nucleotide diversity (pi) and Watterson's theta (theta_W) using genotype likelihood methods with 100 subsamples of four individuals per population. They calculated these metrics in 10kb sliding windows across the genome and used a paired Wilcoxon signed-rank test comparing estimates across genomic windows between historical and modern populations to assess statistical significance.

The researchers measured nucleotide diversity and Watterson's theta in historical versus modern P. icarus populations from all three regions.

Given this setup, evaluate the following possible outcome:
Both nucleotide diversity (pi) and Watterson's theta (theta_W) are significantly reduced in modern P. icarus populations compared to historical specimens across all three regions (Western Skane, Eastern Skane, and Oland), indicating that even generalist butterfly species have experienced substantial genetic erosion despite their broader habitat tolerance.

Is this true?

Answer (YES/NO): NO